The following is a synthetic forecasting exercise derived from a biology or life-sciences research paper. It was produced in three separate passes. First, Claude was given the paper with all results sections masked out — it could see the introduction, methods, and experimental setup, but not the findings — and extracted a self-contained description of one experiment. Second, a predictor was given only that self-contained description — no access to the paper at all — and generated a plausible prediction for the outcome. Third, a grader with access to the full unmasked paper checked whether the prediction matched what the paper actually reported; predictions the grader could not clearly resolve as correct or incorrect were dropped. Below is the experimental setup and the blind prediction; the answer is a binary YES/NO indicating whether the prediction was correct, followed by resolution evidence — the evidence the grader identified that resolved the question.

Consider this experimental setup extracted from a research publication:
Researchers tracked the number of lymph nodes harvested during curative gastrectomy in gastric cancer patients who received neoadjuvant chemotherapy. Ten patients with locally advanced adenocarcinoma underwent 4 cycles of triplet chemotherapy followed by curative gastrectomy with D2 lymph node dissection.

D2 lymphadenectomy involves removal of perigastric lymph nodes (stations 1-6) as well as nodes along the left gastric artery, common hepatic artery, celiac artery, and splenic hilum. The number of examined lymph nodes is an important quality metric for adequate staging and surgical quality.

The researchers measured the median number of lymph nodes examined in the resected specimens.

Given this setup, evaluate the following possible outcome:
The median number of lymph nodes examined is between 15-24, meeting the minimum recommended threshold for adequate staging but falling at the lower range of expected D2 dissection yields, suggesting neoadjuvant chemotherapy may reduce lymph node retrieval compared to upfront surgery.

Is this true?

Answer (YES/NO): NO